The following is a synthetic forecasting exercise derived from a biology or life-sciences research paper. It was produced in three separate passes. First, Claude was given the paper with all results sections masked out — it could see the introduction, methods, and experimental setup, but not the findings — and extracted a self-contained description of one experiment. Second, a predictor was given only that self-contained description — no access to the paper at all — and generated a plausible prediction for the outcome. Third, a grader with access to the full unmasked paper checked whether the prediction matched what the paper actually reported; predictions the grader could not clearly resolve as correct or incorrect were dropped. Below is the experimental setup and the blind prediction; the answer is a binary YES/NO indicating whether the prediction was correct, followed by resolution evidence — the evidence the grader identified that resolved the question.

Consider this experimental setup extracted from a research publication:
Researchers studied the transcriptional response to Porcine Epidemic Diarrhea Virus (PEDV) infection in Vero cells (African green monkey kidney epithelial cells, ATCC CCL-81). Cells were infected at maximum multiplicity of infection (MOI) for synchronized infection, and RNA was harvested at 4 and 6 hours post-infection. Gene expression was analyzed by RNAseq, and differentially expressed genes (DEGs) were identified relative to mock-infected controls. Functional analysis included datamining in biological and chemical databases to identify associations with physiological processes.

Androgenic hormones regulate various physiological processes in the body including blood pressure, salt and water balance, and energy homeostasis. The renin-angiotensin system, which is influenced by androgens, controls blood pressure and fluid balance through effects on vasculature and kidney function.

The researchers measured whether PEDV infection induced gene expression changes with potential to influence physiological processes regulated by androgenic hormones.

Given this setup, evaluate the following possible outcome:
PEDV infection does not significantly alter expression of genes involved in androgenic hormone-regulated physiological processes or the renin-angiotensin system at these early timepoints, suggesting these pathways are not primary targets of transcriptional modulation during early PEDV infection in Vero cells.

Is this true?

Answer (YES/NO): NO